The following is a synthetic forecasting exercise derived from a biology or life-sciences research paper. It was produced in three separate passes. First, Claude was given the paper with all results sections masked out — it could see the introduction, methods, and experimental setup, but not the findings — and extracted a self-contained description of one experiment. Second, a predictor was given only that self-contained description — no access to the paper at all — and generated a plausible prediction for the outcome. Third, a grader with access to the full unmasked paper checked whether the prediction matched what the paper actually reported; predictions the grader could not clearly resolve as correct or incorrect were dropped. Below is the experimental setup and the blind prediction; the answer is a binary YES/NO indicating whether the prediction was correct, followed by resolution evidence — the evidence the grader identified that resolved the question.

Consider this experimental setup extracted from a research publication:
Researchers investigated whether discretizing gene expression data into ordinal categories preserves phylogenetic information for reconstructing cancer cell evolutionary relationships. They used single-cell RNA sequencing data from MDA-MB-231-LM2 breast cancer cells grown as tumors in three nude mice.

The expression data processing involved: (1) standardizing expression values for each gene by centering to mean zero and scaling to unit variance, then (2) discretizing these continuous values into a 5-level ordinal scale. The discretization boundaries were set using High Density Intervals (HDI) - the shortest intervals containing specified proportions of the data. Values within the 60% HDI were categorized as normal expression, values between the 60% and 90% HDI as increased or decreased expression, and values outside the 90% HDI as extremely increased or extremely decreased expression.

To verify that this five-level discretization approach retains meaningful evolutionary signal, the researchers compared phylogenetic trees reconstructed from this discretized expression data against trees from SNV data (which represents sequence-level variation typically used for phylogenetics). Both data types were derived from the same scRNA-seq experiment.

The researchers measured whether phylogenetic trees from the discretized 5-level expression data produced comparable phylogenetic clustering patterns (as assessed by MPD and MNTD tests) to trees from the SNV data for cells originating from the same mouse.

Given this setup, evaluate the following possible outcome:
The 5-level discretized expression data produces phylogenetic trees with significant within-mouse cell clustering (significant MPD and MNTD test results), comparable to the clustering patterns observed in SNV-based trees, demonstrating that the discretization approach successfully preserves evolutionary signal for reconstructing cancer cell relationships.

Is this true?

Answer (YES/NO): YES